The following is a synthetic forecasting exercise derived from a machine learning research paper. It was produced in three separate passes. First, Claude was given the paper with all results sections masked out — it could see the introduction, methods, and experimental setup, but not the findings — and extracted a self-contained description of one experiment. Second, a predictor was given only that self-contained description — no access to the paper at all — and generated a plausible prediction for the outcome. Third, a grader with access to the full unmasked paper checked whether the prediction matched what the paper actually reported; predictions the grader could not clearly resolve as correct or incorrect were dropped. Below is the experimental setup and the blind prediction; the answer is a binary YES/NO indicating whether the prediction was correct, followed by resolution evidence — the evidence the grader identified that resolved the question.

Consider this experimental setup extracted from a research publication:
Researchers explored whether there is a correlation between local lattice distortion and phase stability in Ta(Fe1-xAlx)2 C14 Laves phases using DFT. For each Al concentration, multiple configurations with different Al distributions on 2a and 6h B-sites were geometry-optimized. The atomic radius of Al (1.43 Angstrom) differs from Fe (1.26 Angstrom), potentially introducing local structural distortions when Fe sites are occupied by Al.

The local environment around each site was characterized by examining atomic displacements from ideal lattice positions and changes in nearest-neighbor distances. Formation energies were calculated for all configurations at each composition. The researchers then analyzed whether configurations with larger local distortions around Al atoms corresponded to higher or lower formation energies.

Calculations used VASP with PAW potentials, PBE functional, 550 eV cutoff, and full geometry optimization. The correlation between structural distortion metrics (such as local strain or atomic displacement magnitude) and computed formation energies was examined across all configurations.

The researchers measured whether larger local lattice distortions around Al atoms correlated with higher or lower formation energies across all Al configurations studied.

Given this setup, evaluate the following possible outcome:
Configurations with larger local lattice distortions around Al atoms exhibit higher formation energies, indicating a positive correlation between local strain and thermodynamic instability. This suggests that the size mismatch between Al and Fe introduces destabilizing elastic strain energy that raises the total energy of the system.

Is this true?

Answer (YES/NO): NO